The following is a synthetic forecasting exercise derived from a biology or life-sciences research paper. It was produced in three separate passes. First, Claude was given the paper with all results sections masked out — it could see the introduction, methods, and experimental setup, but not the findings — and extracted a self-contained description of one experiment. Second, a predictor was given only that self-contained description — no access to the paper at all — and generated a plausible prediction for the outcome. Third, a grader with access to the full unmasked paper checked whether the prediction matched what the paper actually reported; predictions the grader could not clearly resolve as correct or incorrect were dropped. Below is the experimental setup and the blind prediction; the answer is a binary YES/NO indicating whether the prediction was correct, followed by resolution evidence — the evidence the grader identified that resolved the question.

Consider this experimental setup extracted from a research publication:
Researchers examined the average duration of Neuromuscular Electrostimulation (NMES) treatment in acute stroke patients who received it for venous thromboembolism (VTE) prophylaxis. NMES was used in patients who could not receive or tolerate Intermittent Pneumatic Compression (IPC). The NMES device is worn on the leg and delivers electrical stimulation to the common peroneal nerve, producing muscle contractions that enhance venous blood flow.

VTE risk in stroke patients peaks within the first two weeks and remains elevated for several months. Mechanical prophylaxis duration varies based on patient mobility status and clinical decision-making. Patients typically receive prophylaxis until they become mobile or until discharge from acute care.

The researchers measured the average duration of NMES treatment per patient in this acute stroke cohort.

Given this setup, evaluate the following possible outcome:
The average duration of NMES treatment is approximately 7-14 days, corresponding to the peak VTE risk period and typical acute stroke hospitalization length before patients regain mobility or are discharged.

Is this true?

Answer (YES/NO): YES